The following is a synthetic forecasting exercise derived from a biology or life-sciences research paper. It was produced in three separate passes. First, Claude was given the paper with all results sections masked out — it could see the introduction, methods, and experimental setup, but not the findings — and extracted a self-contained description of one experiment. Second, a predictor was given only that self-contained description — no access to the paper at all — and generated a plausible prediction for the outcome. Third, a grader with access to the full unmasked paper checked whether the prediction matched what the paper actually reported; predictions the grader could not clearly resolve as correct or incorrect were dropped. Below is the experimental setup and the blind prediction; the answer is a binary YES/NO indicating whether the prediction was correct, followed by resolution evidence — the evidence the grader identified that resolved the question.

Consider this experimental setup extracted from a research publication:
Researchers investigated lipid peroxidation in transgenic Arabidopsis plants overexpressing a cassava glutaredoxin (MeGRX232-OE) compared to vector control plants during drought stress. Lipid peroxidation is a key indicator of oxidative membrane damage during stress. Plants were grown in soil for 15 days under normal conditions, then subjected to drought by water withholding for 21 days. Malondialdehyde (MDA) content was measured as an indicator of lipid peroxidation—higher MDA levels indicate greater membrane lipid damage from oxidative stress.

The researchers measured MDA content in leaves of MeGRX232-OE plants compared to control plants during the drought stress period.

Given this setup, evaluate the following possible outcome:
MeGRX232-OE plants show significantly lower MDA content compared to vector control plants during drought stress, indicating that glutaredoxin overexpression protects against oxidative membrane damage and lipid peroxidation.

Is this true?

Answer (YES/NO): NO